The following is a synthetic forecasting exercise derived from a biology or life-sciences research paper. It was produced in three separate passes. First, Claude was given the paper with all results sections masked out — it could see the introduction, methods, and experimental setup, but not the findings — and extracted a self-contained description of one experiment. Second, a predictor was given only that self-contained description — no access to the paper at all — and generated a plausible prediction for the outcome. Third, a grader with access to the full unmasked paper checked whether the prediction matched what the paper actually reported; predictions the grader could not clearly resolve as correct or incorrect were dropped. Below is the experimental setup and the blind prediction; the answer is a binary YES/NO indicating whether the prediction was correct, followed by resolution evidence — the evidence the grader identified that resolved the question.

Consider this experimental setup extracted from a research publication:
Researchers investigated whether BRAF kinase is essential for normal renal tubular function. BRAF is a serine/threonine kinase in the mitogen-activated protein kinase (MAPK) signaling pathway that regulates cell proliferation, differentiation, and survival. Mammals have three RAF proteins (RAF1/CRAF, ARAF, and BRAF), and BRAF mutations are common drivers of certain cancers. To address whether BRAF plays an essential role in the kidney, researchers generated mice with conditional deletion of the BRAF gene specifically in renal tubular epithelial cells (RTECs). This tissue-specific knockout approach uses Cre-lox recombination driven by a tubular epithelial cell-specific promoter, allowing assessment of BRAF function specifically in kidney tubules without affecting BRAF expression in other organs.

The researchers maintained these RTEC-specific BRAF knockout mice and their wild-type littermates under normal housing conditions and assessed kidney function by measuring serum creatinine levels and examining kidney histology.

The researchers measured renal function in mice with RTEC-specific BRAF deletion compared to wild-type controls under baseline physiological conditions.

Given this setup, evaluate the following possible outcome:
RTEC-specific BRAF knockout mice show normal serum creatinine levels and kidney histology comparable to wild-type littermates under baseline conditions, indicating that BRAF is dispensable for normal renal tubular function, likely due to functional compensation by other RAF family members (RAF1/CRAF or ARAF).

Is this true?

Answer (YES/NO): YES